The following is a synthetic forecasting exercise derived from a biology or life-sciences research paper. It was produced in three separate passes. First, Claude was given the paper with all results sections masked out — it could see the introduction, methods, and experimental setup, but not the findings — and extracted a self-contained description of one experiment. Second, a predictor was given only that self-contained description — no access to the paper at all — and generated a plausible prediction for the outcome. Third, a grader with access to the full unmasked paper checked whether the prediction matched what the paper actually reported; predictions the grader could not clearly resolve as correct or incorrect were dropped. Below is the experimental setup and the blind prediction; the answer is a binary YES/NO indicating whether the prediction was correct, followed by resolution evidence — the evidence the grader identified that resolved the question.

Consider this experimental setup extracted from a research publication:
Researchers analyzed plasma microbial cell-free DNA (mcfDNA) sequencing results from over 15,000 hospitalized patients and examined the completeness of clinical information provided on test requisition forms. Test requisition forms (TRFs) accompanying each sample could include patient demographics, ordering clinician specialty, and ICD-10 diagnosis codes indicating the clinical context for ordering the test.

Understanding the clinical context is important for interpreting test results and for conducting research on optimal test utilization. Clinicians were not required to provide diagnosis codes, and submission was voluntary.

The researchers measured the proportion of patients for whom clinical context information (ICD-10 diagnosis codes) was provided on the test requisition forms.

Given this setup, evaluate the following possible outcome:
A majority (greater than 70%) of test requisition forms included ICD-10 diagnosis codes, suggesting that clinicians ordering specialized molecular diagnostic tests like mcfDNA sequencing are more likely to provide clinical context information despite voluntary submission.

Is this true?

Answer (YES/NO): NO